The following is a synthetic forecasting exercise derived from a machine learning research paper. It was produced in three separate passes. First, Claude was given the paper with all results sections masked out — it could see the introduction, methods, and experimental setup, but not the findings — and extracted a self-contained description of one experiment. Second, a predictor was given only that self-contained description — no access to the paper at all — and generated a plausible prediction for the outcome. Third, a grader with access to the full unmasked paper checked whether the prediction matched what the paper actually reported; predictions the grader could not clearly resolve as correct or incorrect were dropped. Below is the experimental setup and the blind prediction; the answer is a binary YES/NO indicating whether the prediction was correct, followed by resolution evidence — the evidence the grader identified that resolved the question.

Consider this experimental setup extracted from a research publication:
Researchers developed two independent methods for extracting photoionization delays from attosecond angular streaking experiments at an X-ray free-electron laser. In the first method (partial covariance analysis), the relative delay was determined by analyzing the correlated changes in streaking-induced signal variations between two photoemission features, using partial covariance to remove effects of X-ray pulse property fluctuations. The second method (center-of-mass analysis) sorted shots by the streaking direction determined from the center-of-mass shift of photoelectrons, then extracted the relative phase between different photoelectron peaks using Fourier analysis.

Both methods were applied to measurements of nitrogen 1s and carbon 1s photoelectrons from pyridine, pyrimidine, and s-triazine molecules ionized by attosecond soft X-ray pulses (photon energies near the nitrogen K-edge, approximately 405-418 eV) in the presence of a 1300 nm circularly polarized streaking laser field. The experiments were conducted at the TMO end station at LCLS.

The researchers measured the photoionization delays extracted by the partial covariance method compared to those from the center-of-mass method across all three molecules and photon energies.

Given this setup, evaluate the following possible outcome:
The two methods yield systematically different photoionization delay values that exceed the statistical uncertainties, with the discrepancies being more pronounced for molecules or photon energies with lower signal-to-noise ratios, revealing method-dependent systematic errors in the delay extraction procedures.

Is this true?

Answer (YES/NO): NO